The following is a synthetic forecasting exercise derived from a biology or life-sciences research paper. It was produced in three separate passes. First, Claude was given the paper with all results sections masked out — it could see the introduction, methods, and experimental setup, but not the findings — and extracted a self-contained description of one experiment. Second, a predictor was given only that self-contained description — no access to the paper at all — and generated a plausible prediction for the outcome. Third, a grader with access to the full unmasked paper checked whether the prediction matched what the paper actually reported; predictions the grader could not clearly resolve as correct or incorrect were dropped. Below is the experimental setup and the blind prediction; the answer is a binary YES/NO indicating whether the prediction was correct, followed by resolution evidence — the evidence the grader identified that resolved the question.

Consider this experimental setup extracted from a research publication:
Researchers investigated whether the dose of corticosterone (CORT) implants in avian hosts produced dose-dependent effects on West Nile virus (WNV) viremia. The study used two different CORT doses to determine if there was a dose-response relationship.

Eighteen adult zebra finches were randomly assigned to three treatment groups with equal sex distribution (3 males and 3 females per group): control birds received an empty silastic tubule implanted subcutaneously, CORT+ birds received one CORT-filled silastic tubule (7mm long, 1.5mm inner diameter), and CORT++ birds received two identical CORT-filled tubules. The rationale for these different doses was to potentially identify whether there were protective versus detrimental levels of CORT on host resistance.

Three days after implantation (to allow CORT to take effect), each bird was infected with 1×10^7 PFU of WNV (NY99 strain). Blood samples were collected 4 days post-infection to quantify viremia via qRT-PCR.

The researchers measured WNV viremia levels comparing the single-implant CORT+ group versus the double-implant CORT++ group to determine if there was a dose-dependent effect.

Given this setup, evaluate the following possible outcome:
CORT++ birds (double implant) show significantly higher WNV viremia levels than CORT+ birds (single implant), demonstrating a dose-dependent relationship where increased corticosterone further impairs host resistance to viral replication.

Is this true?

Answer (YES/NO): NO